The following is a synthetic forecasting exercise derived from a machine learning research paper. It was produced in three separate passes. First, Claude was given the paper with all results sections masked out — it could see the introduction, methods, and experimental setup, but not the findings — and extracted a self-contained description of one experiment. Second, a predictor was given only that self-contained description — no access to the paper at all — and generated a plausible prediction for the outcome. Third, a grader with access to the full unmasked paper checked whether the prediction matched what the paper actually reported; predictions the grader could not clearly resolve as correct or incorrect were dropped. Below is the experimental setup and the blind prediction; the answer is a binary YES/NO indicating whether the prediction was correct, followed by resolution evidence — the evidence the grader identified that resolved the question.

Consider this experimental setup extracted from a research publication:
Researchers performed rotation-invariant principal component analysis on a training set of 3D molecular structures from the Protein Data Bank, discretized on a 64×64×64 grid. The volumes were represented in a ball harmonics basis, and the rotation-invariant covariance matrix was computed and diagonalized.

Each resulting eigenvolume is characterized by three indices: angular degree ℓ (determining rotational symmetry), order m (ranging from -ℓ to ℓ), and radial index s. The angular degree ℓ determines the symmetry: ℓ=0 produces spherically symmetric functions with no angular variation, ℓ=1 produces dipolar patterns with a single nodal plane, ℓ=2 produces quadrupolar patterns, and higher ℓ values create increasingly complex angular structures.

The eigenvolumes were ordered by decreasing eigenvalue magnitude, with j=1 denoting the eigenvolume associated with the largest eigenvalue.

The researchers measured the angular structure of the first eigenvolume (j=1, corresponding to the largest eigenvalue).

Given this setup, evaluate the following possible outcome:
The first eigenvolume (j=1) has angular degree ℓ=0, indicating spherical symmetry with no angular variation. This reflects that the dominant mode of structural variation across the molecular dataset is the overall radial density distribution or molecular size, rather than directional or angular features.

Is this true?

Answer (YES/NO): YES